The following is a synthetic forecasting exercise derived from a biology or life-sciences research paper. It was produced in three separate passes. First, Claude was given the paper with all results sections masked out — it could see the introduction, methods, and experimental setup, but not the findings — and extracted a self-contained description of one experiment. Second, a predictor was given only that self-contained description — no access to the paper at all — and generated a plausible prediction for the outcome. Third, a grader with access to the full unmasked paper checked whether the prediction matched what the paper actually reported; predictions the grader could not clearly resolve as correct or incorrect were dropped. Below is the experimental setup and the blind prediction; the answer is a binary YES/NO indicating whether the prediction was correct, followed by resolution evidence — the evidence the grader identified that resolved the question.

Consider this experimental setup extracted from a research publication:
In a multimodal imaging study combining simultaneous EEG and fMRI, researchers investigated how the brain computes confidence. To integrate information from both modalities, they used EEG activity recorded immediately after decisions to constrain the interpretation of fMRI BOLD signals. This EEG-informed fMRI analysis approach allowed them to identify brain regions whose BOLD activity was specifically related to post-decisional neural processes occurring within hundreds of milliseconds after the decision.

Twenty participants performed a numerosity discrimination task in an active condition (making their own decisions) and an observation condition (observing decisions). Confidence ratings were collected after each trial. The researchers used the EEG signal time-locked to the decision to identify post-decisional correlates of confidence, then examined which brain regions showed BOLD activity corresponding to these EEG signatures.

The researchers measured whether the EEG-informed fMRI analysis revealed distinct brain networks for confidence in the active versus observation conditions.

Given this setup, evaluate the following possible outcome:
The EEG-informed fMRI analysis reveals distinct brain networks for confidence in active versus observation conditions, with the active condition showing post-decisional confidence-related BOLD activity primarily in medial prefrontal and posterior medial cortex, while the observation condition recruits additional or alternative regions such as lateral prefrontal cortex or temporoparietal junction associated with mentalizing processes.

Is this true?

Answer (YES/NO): NO